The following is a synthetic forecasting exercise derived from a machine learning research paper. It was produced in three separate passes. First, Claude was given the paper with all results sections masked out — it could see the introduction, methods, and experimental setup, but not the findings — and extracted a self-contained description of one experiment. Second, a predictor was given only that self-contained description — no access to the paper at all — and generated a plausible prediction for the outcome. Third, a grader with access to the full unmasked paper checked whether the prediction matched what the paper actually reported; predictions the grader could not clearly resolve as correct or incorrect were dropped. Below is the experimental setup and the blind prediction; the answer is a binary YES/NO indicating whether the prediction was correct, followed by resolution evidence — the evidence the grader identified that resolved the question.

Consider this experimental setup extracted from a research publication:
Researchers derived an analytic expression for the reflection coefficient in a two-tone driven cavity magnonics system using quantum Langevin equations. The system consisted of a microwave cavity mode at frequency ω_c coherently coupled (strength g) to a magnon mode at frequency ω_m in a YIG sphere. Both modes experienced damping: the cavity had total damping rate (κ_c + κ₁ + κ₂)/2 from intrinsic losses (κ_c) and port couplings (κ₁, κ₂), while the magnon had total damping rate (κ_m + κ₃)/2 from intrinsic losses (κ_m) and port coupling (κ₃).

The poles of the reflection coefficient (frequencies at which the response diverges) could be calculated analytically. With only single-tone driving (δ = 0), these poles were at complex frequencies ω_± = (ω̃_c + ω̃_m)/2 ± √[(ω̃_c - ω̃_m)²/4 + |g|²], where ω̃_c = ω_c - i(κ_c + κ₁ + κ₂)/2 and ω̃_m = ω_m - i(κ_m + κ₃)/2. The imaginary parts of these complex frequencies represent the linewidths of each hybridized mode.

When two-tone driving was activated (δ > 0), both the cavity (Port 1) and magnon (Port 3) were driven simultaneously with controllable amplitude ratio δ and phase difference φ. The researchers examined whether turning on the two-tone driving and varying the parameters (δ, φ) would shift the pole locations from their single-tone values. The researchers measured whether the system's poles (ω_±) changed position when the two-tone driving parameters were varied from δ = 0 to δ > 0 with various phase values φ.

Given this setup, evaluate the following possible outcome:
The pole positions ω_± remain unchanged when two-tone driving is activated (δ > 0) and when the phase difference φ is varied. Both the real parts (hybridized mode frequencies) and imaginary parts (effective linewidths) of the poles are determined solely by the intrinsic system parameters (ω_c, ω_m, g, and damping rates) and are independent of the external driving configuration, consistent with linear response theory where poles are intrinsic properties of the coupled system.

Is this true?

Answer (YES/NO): YES